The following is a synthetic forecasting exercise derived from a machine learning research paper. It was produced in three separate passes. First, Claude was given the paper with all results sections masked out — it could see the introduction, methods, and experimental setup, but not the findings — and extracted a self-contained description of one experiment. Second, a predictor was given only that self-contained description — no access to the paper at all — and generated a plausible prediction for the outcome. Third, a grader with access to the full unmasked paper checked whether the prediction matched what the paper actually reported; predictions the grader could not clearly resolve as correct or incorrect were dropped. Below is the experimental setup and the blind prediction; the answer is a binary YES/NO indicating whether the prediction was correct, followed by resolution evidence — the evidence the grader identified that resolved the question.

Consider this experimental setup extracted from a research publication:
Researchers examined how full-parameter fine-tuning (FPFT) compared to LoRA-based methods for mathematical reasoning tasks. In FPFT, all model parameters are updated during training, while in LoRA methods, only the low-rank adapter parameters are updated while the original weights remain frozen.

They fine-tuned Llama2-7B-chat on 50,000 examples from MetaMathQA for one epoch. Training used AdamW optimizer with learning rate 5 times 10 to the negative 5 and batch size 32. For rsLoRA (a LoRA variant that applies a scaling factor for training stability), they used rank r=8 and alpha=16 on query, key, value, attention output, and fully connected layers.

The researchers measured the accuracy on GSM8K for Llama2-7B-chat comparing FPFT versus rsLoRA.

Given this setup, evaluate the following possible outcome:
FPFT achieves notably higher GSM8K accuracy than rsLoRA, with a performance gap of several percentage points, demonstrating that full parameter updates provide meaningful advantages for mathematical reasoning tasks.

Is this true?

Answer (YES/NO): NO